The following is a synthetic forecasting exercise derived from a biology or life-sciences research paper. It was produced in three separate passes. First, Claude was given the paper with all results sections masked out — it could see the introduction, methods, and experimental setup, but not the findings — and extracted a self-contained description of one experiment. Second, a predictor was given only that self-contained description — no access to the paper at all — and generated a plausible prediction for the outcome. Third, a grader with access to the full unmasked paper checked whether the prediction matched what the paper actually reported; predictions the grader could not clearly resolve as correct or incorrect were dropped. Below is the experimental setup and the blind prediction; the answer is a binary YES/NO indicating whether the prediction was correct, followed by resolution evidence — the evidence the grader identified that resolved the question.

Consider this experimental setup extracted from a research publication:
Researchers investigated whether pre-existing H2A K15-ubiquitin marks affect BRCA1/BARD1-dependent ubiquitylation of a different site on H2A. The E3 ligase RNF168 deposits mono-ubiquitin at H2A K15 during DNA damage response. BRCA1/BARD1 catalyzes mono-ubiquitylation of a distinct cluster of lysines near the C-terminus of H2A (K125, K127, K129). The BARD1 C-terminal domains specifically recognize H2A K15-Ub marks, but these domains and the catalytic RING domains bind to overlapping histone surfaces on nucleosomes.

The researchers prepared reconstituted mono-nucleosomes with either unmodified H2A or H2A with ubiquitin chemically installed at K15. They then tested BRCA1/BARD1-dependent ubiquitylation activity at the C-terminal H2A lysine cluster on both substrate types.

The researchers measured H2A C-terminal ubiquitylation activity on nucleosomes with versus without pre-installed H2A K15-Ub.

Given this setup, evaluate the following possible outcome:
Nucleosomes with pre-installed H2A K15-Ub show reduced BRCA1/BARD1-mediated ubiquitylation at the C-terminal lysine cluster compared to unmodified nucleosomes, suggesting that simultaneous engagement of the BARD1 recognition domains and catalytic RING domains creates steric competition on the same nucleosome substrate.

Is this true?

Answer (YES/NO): NO